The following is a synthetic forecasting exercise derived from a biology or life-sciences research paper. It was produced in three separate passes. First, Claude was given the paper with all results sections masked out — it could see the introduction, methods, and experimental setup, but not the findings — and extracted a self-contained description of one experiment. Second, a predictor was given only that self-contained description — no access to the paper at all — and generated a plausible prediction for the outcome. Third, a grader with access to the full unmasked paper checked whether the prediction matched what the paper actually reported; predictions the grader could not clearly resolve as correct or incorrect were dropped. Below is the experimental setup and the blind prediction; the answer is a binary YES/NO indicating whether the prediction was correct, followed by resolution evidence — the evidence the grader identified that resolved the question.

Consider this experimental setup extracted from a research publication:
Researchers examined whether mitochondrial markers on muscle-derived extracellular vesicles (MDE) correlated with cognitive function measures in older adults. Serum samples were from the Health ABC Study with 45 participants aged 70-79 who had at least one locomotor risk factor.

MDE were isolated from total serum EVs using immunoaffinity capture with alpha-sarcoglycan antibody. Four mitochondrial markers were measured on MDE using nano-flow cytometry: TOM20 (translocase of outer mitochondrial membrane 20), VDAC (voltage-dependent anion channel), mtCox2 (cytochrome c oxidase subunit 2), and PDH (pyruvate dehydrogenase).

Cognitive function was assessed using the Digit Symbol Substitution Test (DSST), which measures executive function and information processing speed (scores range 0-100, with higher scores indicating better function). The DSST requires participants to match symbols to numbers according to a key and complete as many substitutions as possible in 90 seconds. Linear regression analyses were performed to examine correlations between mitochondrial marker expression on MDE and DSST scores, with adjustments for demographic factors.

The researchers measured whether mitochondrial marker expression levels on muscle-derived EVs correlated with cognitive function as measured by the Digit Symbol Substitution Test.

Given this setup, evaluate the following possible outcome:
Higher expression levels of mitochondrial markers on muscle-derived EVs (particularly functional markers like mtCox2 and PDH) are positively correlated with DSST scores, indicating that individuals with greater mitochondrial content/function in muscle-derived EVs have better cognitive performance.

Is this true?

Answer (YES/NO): NO